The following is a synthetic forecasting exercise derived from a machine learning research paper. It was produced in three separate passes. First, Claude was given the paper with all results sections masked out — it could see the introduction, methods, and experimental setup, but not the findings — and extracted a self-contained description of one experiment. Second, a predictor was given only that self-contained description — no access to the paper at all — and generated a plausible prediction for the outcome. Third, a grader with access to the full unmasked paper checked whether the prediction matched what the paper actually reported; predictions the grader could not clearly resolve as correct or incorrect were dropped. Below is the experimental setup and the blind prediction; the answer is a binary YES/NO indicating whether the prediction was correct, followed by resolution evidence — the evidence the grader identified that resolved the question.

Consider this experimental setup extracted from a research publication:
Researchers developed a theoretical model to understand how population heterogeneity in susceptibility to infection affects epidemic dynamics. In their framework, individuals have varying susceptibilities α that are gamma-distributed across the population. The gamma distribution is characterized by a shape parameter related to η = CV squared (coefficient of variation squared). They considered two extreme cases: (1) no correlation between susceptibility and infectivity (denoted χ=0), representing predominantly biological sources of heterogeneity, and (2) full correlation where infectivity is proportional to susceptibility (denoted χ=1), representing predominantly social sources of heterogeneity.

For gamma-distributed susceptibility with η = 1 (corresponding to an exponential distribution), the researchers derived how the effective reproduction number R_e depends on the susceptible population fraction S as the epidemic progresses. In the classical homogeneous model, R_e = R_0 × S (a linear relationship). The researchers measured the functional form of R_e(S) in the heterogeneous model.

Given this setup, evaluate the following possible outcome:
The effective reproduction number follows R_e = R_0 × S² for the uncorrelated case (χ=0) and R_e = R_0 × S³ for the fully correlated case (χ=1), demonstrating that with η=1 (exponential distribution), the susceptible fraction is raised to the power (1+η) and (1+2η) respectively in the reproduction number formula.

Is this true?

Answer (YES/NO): YES